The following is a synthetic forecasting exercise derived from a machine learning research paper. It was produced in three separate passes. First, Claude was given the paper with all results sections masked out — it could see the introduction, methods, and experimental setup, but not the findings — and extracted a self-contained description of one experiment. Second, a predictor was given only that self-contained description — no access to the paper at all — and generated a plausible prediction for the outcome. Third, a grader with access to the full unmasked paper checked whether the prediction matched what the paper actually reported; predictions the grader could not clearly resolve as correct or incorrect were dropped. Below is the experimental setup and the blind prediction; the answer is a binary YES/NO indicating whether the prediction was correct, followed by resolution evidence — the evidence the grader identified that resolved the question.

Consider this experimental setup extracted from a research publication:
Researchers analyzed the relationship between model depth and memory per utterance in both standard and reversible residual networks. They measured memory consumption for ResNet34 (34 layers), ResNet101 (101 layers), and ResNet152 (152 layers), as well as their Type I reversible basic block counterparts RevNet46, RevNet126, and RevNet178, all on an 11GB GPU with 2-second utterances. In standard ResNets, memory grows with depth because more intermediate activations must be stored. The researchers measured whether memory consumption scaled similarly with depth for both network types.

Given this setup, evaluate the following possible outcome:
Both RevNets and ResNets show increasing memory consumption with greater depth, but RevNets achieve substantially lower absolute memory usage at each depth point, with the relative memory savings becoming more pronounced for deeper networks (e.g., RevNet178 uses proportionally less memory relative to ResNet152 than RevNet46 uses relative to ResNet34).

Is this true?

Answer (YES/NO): NO